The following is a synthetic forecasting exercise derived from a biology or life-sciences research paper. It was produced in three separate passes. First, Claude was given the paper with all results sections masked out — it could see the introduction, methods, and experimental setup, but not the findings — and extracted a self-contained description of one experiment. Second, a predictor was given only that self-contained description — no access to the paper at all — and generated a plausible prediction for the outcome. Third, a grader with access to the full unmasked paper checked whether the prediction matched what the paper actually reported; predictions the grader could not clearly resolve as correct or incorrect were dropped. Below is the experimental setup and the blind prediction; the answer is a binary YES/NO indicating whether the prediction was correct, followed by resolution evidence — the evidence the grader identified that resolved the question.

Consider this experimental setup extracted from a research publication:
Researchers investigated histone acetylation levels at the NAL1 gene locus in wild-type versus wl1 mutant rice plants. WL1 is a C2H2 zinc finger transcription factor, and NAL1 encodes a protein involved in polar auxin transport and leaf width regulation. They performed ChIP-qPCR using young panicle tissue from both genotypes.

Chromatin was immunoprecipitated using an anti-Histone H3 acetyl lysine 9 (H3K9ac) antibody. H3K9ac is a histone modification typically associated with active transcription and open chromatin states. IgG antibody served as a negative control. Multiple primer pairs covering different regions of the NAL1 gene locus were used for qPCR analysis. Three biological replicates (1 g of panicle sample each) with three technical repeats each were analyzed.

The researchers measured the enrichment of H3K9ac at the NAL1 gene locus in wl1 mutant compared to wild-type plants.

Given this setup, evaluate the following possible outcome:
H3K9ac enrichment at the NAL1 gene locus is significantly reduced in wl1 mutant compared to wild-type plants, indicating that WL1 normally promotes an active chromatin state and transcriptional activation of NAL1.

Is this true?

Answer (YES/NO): NO